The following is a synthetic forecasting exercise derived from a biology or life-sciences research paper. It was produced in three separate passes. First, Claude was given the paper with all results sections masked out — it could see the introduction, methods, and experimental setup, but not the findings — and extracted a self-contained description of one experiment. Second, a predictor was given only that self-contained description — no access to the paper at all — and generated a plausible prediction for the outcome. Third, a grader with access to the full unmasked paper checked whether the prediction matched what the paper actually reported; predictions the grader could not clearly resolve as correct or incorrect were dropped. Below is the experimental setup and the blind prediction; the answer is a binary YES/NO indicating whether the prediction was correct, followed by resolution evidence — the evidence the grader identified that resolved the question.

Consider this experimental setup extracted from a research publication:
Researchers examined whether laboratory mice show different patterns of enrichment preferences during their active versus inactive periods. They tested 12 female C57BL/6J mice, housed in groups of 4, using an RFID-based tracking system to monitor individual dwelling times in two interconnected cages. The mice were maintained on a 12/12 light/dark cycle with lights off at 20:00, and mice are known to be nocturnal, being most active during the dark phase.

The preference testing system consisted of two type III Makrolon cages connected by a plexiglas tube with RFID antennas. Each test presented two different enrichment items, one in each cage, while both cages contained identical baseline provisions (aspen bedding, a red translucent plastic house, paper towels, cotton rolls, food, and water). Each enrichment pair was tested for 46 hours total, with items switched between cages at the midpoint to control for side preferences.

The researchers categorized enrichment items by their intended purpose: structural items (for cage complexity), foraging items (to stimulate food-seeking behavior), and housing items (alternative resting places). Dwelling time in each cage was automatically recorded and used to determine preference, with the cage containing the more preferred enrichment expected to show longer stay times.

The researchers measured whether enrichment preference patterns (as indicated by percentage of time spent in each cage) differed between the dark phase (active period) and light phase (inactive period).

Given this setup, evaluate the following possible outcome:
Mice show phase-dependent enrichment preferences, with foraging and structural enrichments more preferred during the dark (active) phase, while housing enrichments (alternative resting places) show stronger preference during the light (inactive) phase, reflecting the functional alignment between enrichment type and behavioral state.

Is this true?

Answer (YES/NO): NO